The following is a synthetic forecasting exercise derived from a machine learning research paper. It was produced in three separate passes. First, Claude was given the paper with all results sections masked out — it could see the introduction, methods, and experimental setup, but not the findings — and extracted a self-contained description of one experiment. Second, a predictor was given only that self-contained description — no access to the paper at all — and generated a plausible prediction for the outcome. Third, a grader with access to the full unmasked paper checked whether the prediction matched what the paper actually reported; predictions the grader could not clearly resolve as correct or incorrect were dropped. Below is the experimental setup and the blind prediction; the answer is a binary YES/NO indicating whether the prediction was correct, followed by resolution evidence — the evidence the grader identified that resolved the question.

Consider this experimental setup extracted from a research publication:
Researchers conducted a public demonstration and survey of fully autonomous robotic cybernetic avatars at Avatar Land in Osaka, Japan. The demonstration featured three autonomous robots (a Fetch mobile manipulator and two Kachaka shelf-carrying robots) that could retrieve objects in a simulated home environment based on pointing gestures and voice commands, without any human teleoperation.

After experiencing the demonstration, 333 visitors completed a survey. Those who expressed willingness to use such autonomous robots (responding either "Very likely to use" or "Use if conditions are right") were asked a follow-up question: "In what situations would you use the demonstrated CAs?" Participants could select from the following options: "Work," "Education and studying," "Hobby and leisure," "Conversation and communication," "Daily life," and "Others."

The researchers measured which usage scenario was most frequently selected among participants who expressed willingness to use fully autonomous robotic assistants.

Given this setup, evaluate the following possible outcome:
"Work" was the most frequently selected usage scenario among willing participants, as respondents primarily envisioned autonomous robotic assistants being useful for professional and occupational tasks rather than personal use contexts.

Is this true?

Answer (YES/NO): NO